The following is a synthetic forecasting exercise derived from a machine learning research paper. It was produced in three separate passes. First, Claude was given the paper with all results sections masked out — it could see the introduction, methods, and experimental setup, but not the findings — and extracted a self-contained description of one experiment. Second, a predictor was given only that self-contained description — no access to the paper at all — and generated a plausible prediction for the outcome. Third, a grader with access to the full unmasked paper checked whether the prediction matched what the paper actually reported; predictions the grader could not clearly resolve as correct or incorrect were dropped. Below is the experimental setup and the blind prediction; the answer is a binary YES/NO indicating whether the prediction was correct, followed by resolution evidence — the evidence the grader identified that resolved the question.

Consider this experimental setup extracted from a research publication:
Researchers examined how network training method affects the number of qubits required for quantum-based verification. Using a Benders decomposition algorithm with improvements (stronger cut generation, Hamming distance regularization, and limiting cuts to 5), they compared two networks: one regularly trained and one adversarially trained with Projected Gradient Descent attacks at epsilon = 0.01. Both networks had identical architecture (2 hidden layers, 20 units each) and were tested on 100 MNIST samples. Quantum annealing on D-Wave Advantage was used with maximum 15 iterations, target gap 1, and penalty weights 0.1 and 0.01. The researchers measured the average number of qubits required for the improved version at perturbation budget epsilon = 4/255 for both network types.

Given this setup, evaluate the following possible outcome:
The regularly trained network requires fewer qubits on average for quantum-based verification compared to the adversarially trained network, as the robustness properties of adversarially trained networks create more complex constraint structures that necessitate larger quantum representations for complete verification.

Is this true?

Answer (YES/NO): NO